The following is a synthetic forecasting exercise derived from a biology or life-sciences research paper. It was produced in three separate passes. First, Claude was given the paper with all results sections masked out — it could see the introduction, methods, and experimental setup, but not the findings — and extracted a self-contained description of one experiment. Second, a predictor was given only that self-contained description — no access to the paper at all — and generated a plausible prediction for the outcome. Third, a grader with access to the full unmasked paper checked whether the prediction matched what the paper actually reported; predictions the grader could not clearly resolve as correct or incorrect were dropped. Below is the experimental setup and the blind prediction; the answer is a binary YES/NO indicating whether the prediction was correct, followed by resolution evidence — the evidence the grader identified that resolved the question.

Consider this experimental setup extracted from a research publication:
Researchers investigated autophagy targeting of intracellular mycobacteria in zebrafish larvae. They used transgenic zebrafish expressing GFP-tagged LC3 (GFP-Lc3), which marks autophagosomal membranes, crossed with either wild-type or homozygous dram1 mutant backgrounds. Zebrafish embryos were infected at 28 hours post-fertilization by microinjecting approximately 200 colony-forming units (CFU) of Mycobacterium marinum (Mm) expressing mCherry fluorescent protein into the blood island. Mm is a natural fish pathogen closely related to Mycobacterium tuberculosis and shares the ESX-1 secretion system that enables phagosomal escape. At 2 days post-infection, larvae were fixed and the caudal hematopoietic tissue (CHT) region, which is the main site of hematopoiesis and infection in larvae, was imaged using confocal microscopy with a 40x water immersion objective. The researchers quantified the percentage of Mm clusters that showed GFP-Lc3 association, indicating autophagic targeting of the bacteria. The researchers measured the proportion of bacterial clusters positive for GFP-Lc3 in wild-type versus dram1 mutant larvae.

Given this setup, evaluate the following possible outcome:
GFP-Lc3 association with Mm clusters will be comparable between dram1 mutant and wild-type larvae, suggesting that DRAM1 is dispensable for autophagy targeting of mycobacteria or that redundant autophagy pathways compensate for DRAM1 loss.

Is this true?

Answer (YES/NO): NO